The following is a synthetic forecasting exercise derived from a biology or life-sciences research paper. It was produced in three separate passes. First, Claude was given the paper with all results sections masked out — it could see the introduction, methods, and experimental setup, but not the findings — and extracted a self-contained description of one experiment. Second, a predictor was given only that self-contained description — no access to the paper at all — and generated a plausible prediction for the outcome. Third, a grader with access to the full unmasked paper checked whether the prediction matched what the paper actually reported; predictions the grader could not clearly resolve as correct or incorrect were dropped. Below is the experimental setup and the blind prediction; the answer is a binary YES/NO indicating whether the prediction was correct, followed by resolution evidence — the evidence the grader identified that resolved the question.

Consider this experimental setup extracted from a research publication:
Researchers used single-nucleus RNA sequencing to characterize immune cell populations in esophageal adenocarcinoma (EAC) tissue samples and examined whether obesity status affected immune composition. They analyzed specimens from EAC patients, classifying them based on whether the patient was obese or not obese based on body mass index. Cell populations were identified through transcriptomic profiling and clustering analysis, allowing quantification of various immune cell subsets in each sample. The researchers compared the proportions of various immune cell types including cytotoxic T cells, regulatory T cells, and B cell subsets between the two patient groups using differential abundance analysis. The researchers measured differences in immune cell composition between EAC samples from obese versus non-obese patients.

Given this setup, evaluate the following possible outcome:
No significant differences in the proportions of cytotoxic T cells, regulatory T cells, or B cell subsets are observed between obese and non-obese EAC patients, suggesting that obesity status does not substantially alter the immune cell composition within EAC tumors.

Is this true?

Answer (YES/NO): NO